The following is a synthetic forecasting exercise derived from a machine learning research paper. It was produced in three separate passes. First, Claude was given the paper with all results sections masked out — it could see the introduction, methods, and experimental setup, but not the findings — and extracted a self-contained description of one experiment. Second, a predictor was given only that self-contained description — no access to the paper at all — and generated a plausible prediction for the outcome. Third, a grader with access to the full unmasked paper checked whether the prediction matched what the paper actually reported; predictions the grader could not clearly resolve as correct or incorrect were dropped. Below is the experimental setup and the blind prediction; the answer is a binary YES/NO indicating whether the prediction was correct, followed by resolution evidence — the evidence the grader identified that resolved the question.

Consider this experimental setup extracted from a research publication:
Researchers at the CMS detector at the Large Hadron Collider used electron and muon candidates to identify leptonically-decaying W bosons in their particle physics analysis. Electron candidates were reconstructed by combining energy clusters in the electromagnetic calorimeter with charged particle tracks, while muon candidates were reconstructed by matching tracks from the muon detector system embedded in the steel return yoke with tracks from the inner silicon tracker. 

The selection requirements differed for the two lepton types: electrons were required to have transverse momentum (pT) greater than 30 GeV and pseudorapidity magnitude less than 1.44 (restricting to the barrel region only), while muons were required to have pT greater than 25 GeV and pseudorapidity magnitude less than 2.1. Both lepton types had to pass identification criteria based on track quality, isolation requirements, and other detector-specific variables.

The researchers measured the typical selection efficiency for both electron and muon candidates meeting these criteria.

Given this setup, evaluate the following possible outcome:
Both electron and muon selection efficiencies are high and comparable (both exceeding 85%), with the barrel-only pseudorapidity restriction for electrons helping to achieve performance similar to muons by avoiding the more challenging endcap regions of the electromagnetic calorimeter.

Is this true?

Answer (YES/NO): NO